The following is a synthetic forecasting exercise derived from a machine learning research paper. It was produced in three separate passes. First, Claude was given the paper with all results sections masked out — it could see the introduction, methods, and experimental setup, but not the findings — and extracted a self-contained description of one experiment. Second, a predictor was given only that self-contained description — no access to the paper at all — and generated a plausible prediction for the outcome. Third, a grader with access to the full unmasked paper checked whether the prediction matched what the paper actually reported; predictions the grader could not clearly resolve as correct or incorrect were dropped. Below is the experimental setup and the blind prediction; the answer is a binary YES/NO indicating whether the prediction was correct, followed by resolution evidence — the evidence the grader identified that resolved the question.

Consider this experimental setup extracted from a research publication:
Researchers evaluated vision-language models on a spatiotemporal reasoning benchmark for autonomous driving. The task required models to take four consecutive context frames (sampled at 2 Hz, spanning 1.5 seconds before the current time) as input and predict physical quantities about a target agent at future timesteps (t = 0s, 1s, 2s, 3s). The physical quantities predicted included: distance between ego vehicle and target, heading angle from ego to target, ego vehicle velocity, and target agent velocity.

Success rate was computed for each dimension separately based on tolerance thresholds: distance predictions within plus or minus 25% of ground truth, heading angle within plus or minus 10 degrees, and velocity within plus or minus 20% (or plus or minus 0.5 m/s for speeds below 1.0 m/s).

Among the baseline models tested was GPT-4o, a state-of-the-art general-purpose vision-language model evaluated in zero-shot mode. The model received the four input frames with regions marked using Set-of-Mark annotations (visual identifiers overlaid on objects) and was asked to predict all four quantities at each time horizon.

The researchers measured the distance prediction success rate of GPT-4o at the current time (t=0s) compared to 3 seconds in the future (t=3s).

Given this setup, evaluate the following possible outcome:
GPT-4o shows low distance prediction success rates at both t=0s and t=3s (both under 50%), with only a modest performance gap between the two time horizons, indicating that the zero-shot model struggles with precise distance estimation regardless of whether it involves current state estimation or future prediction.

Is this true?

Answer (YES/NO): NO